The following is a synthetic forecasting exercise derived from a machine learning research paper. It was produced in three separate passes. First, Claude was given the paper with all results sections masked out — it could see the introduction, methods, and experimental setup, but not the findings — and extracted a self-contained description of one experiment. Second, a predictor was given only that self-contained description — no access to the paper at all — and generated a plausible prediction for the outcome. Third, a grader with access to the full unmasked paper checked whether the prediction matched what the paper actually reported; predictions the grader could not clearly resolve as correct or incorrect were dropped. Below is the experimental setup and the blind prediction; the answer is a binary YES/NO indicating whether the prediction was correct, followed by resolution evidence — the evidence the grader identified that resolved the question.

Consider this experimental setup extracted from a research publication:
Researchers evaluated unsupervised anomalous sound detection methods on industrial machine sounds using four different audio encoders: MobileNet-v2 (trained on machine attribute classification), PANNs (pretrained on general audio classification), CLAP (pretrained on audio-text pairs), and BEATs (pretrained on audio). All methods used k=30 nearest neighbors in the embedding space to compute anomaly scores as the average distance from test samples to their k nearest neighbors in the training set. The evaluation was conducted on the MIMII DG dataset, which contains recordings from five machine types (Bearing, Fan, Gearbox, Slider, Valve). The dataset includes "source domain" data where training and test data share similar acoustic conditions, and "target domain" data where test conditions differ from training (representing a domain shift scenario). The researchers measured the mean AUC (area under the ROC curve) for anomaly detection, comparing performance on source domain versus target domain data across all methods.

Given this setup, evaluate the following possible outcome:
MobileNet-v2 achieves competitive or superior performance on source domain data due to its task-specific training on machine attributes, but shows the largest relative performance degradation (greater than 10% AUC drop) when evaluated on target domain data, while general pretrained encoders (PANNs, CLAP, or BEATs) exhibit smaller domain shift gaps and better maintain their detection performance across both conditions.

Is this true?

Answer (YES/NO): NO